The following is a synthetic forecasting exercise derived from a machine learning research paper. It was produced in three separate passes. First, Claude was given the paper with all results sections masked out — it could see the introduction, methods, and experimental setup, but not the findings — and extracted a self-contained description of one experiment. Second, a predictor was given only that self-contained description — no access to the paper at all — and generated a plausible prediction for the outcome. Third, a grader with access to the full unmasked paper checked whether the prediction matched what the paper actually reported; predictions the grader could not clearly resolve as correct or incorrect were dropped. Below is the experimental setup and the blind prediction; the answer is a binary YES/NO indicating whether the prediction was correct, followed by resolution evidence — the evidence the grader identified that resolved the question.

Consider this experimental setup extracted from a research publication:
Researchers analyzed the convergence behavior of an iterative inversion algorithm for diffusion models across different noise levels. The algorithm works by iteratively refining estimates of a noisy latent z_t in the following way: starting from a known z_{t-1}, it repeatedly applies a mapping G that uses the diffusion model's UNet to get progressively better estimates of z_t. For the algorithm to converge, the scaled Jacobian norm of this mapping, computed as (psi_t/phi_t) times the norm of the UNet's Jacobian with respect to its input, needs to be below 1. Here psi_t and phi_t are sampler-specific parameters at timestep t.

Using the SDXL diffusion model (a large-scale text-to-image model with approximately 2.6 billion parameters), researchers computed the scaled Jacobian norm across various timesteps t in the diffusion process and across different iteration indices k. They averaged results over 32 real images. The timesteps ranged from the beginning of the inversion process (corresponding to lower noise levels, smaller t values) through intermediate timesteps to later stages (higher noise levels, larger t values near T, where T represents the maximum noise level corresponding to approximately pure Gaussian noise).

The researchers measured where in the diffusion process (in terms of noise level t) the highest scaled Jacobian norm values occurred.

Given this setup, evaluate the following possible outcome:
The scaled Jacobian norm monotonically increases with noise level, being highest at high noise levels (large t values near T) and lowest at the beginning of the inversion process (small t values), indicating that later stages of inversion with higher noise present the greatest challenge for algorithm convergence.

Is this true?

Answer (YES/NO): NO